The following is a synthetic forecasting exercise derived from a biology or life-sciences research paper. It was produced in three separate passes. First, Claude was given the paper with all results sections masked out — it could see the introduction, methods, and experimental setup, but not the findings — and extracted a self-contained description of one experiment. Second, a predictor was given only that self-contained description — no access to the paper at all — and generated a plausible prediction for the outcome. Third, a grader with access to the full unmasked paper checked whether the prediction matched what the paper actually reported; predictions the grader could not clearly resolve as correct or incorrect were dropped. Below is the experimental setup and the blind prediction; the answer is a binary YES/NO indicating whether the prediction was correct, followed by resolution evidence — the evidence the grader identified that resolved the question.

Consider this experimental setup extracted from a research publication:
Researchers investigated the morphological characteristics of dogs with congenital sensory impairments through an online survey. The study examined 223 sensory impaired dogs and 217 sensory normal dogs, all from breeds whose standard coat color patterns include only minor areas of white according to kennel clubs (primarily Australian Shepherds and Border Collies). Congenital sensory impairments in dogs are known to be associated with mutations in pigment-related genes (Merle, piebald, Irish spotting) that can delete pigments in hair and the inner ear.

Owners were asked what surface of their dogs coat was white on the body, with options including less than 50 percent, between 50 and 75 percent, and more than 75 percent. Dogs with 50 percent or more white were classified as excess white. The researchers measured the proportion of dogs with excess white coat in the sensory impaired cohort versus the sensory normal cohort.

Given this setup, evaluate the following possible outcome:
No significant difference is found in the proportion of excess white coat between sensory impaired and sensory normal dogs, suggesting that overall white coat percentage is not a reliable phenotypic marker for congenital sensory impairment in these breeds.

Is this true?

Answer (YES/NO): NO